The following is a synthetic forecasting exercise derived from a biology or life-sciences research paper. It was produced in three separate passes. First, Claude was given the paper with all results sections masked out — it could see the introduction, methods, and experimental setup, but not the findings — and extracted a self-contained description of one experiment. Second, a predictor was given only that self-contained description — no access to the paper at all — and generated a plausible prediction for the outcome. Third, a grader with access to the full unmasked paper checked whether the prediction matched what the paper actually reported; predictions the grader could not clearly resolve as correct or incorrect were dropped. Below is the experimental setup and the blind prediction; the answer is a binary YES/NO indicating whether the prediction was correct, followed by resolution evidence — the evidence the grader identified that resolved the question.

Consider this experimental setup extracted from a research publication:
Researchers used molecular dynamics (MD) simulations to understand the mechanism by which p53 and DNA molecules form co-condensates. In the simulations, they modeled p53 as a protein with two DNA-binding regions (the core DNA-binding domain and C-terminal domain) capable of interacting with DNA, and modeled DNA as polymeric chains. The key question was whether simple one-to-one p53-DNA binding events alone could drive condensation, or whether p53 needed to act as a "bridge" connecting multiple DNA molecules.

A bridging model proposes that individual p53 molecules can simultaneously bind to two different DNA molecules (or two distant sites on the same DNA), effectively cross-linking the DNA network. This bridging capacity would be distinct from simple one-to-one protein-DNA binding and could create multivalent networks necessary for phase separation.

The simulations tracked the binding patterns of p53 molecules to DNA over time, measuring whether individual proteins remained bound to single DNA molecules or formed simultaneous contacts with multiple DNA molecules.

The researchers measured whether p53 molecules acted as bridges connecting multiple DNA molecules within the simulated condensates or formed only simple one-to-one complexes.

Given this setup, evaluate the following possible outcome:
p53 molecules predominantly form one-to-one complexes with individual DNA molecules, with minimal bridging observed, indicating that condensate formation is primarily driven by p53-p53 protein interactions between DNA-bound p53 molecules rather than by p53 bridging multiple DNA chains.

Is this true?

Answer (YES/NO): NO